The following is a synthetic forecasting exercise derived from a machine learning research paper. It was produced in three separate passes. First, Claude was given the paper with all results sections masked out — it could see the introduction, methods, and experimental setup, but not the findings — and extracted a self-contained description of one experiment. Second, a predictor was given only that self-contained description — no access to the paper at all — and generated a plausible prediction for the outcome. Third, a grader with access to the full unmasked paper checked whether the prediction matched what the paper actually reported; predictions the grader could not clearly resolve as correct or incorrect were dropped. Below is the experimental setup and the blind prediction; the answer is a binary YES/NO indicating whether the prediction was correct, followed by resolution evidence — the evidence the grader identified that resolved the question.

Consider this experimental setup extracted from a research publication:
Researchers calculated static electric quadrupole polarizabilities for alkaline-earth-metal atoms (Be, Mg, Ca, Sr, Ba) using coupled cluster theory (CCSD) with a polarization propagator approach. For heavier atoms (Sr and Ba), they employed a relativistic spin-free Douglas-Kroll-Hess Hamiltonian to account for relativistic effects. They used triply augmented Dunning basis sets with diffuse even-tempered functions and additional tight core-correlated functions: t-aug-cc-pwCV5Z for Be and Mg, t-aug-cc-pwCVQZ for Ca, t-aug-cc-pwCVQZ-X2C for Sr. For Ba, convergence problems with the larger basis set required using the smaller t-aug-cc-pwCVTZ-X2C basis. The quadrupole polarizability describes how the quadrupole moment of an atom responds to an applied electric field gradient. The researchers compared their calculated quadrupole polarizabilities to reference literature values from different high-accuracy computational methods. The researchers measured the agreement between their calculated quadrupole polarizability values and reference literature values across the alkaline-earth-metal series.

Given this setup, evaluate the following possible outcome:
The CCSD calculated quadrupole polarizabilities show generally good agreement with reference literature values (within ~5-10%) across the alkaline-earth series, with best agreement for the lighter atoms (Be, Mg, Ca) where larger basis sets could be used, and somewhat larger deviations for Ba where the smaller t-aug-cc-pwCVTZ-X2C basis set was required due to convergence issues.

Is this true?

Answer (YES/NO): NO